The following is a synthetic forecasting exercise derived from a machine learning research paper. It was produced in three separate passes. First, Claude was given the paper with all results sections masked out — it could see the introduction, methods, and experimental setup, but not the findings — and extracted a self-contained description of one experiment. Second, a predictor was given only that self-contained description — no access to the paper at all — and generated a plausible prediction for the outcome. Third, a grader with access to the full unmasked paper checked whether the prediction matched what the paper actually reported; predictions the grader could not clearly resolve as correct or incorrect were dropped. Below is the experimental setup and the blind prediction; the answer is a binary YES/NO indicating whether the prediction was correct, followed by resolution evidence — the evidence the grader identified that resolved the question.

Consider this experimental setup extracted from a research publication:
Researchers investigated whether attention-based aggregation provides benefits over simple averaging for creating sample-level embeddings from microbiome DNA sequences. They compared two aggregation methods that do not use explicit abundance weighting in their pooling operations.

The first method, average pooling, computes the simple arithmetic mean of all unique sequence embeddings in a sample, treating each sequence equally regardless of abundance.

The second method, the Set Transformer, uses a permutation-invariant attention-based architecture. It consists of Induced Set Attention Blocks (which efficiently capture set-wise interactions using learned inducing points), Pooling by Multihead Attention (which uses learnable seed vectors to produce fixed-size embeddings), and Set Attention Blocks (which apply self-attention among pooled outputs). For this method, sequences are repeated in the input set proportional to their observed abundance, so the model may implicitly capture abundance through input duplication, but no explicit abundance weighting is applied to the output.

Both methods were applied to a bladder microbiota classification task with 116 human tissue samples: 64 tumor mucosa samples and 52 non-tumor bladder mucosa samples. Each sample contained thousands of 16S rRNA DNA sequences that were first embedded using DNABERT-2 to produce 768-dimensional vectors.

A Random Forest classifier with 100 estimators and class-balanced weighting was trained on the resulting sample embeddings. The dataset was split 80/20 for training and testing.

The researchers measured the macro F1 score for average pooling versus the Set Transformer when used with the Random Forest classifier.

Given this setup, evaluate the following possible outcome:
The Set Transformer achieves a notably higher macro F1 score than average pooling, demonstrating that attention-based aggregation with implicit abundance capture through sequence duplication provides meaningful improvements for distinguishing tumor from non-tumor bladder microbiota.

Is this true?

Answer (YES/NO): NO